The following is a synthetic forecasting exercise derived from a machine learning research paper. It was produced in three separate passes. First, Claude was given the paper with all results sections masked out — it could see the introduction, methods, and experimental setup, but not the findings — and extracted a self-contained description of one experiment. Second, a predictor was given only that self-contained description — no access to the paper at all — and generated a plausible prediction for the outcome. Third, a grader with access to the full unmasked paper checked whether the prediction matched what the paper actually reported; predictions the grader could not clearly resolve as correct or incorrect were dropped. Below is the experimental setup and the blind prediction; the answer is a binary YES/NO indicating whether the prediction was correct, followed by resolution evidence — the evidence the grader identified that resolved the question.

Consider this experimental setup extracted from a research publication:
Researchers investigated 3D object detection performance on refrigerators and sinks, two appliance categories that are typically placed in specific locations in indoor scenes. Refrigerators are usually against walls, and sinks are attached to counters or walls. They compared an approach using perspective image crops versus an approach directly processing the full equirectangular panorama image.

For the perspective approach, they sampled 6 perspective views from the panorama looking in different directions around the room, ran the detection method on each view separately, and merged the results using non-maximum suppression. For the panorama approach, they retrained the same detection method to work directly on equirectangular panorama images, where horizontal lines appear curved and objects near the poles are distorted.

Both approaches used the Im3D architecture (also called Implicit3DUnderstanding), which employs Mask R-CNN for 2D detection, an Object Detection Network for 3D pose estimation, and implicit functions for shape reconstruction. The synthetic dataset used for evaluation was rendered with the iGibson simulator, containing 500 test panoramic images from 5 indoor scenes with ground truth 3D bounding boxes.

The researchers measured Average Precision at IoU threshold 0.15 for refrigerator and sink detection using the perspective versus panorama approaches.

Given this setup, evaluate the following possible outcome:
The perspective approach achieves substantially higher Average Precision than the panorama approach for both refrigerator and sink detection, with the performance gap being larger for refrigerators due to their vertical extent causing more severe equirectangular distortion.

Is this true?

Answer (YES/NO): NO